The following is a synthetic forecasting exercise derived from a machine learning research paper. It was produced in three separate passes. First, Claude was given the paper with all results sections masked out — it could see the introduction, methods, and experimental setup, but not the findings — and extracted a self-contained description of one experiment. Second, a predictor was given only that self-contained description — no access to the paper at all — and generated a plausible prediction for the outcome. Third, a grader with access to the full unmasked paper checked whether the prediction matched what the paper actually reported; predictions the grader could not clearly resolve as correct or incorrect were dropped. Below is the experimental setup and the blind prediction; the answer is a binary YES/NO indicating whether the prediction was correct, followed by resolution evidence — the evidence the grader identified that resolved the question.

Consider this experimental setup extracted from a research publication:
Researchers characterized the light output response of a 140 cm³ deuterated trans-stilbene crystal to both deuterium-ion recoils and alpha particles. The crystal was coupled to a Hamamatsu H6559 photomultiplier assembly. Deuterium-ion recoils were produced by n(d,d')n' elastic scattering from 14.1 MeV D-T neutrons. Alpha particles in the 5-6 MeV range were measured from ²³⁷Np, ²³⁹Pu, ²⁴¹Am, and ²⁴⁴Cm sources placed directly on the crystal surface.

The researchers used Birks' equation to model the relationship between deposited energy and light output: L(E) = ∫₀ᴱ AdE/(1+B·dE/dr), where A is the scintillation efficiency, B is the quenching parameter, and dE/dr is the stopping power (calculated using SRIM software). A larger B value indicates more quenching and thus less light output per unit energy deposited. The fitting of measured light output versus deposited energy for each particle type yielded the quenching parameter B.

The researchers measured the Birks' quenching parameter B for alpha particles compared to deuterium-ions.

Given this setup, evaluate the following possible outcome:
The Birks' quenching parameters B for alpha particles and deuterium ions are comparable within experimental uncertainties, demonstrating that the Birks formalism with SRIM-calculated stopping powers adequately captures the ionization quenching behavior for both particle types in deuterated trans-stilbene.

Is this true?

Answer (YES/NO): NO